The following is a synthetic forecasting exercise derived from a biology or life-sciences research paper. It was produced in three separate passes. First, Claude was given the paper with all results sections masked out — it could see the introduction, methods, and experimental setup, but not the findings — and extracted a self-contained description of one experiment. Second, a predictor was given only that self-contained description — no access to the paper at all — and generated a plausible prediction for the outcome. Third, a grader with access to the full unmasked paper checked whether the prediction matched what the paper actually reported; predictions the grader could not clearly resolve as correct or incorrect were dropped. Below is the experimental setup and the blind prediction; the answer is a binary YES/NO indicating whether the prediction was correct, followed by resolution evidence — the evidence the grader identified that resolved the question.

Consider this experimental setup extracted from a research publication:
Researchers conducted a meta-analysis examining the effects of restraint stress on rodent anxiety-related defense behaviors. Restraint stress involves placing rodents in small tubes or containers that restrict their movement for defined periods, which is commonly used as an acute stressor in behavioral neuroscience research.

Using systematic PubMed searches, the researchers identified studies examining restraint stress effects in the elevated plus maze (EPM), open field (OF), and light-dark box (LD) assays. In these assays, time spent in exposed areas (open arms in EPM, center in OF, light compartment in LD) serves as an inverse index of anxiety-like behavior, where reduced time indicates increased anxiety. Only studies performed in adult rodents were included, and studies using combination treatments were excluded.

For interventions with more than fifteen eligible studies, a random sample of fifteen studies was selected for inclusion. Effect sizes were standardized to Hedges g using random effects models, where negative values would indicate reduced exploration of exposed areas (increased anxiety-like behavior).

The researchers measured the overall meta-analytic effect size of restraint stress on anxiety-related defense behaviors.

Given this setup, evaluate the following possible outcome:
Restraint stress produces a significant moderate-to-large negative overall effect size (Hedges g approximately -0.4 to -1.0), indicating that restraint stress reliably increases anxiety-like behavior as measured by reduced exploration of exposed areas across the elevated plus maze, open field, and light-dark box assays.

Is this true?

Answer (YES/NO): NO